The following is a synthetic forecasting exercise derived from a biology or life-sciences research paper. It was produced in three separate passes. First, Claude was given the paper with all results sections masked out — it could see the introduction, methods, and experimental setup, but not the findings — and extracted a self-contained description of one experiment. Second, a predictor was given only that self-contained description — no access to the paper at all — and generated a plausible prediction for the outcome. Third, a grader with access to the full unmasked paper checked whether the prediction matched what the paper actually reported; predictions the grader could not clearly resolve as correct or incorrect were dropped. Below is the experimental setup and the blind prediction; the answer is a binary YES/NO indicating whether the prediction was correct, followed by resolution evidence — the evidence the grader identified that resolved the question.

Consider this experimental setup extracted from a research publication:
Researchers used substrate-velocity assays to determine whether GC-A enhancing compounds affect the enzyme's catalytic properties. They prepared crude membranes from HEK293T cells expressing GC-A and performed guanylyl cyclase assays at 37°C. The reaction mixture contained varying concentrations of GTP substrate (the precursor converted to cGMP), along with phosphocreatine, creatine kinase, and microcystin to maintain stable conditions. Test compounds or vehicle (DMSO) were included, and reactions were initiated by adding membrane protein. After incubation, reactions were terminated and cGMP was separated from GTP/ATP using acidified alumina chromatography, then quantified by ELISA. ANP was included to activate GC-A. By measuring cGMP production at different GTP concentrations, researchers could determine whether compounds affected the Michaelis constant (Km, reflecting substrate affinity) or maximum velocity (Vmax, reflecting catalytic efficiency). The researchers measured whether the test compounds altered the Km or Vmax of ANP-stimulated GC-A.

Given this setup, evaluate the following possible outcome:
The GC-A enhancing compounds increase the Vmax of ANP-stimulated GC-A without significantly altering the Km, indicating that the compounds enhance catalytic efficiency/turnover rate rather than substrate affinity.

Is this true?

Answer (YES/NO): NO